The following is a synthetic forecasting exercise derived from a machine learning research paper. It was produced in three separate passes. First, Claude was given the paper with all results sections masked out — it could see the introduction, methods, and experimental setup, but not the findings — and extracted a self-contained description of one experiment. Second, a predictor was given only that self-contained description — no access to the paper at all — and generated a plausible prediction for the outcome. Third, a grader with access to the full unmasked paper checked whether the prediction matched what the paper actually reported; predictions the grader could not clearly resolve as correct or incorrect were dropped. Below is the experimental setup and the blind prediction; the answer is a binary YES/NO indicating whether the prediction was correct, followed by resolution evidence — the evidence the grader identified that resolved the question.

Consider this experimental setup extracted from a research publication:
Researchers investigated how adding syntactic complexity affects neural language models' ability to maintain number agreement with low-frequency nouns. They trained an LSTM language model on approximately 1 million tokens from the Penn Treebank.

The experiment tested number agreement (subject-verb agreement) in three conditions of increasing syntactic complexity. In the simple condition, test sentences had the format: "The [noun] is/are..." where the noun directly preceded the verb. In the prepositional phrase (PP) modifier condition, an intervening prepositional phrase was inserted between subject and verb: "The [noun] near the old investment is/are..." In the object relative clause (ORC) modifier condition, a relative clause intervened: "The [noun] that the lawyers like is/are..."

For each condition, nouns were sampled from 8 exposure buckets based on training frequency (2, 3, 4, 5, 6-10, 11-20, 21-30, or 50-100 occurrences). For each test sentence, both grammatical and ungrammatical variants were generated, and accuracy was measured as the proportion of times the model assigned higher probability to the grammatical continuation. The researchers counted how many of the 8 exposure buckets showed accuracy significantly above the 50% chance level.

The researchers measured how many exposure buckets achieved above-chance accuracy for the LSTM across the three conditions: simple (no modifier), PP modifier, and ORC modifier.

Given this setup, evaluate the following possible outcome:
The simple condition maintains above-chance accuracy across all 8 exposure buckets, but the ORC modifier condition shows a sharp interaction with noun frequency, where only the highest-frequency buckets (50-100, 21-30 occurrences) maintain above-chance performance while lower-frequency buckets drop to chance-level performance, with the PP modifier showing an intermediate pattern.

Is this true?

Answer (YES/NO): NO